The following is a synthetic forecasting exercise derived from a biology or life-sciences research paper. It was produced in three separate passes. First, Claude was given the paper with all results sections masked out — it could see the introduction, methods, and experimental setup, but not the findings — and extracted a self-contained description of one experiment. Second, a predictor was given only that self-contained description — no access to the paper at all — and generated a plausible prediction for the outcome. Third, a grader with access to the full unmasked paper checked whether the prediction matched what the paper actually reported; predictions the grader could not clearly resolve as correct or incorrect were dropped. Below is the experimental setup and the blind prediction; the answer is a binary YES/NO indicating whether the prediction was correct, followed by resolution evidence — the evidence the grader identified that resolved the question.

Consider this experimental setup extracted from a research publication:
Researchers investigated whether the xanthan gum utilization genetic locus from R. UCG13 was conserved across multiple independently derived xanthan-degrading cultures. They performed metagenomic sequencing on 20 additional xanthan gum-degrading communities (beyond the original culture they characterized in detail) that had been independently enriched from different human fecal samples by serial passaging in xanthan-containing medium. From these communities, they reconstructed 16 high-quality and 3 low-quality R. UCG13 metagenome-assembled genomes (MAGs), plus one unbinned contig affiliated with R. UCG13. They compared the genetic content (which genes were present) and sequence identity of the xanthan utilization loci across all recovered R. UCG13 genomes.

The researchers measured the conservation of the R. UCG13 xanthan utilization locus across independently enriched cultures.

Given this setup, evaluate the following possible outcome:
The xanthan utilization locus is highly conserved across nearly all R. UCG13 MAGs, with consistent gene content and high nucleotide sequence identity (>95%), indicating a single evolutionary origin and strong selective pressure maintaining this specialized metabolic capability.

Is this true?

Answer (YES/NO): NO